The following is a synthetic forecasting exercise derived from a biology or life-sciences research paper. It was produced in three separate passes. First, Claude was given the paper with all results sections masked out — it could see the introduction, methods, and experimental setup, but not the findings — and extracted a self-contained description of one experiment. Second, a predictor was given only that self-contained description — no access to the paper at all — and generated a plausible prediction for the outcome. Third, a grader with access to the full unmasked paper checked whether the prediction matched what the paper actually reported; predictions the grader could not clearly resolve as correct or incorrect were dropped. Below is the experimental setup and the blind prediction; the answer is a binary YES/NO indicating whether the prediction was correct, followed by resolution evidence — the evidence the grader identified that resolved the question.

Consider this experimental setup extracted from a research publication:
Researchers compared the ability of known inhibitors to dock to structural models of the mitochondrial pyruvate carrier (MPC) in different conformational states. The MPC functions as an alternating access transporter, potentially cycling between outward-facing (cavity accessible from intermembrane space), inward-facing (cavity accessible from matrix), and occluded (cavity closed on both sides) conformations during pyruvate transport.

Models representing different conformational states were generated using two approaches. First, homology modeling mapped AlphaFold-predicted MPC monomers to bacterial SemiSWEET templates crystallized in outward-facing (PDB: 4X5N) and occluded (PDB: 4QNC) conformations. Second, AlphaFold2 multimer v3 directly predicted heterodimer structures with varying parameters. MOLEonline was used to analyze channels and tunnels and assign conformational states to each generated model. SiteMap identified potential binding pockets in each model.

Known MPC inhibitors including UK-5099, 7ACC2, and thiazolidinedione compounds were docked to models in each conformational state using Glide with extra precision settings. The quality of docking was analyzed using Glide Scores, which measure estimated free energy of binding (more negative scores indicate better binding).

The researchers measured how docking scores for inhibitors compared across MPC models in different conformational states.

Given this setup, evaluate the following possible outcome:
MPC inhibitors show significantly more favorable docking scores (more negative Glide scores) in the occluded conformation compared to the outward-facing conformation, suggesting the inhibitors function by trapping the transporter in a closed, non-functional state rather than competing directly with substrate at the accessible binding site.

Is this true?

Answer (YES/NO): NO